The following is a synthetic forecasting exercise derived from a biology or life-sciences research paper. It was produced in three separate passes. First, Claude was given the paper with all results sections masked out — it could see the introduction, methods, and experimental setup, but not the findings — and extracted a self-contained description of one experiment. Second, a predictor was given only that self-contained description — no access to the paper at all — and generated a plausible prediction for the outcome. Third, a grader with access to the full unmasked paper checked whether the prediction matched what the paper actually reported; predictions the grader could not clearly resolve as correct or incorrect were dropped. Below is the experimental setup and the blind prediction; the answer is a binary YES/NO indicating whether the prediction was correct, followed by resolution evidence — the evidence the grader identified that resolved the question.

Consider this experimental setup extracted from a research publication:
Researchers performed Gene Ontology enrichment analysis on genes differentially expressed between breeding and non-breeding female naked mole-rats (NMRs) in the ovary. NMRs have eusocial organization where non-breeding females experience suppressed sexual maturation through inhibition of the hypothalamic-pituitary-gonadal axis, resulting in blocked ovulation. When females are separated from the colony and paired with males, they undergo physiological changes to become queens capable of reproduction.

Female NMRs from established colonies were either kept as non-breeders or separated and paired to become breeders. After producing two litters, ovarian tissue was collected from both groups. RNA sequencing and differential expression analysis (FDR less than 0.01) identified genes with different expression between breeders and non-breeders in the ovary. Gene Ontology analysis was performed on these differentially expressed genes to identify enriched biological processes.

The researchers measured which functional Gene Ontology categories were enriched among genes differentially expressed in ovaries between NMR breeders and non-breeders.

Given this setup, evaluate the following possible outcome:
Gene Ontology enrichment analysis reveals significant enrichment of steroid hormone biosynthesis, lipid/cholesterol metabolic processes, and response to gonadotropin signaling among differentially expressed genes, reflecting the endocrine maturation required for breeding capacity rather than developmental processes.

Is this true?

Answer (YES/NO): NO